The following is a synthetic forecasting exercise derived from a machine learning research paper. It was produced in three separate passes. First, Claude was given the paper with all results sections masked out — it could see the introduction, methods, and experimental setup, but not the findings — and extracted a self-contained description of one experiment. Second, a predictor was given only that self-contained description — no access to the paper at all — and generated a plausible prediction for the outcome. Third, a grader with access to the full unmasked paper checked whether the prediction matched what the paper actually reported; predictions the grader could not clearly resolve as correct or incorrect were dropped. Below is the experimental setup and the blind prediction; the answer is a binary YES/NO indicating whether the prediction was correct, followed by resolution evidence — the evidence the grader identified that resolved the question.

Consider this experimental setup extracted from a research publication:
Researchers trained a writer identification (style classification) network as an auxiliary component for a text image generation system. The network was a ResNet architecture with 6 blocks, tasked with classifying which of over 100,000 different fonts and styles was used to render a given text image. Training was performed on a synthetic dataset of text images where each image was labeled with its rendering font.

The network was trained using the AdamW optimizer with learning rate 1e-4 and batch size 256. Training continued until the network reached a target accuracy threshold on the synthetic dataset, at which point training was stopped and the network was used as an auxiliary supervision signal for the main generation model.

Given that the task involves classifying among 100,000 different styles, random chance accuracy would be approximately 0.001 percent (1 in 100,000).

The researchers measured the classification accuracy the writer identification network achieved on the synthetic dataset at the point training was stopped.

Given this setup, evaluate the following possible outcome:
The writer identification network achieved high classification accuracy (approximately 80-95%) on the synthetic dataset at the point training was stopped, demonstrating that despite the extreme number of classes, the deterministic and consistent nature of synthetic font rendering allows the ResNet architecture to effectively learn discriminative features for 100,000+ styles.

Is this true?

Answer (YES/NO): NO